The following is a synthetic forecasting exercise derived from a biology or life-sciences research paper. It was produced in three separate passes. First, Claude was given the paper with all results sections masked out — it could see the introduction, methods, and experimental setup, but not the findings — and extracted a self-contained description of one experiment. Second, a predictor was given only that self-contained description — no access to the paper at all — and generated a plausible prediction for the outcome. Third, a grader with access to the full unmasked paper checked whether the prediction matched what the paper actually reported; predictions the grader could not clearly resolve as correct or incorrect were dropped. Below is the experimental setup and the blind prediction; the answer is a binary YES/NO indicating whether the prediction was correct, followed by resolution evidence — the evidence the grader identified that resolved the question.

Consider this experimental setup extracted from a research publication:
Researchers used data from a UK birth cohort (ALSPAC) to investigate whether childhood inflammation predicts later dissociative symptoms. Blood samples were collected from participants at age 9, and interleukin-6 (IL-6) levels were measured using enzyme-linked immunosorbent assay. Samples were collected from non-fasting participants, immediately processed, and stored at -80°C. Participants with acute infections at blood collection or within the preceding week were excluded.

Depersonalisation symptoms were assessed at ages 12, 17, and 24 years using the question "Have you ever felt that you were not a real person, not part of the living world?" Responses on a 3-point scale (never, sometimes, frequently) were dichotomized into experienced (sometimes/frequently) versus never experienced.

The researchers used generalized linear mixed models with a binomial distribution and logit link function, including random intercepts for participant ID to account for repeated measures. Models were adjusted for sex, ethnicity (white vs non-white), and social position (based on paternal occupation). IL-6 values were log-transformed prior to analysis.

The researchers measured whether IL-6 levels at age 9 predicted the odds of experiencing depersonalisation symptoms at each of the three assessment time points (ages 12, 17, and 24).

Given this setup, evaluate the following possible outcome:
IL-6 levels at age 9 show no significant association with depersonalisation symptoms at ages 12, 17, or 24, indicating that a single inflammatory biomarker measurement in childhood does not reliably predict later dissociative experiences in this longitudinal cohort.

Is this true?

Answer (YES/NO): NO